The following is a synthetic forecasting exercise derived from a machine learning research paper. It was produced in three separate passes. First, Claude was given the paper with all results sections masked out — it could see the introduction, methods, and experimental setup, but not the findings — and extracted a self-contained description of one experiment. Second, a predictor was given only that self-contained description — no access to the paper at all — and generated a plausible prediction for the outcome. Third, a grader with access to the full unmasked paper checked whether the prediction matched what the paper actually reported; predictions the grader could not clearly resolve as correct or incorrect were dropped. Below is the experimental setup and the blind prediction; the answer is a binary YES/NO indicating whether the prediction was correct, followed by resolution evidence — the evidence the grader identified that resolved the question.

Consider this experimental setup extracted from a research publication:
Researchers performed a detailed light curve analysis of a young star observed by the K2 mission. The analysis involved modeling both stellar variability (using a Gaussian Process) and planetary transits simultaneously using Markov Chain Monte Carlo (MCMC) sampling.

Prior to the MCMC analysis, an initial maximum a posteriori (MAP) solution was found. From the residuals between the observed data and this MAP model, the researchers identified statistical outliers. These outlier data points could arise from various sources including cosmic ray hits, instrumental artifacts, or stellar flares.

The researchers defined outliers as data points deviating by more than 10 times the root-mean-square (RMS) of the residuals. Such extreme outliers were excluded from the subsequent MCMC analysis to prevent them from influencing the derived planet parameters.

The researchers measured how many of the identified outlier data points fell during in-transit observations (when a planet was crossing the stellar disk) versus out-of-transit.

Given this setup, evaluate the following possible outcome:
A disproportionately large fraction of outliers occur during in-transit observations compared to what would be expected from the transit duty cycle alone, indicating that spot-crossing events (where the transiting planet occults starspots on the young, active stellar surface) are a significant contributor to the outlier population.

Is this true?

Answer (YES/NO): YES